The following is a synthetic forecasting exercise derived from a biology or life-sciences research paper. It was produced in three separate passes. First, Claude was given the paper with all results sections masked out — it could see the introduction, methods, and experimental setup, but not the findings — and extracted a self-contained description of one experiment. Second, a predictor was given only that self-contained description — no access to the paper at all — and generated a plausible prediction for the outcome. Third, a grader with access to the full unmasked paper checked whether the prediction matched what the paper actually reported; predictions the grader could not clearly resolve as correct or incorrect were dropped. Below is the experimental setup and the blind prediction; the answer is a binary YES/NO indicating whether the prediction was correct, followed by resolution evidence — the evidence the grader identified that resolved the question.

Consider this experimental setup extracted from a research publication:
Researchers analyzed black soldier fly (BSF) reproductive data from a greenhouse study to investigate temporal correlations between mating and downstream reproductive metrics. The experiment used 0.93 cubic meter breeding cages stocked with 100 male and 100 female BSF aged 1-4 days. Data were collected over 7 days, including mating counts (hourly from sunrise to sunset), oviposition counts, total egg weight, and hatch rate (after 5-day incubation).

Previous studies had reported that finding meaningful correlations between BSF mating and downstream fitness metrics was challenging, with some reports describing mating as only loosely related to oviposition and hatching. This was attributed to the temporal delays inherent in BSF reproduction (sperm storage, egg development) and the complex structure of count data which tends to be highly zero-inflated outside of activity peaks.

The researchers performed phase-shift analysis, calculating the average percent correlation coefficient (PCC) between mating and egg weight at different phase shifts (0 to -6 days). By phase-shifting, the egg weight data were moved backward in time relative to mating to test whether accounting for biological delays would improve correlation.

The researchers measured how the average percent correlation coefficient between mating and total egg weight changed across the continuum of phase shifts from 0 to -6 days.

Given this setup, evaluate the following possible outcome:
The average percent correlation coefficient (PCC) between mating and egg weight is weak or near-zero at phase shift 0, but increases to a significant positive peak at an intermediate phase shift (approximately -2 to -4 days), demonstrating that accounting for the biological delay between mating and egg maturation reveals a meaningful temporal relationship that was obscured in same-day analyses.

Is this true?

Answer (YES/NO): YES